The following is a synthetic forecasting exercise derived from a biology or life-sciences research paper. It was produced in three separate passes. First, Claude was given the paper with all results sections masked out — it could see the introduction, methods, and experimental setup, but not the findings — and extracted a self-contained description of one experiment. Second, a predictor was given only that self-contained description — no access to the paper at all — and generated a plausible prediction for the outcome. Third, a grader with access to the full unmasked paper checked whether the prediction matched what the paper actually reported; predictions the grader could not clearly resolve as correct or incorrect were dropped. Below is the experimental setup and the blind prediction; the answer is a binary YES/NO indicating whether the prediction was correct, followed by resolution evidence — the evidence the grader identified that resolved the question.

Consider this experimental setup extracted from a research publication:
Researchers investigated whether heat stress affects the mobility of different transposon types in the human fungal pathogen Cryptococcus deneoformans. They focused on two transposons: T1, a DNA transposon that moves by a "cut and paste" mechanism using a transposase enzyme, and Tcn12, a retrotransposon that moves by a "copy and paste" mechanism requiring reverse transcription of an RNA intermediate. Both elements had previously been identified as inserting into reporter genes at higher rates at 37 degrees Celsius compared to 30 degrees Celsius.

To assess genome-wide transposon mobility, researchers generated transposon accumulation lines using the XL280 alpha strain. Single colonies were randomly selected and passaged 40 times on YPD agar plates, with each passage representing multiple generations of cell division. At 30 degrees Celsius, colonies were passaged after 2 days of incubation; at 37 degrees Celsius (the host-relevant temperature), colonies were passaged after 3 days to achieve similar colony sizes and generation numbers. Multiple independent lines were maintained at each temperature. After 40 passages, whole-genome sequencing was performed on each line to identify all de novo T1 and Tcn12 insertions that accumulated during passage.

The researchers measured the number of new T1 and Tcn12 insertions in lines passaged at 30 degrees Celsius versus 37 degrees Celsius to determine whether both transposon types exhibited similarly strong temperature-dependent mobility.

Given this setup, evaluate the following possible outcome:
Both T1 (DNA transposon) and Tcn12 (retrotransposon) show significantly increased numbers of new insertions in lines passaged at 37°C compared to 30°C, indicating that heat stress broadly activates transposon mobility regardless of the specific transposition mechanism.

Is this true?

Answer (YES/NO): NO